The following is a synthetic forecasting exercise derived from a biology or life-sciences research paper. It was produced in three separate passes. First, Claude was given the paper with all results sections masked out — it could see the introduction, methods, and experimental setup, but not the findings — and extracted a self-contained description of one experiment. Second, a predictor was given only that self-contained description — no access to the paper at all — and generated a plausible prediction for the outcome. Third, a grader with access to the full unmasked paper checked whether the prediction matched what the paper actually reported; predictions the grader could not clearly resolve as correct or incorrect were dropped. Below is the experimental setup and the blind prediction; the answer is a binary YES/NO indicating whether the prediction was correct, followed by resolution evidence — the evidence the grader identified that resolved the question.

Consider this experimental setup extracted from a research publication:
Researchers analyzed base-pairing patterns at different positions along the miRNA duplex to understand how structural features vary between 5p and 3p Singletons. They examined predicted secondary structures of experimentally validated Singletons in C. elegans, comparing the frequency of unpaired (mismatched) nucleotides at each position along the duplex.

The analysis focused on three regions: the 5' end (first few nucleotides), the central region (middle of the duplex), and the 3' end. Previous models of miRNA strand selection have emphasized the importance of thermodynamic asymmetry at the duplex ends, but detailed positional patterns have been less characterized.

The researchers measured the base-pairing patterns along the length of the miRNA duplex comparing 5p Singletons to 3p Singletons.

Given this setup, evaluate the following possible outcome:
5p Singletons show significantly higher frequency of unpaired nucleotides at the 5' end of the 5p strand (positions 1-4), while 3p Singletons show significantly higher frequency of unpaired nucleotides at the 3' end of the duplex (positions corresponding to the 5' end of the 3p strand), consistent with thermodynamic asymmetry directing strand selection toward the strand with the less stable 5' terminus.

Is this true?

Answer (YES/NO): NO